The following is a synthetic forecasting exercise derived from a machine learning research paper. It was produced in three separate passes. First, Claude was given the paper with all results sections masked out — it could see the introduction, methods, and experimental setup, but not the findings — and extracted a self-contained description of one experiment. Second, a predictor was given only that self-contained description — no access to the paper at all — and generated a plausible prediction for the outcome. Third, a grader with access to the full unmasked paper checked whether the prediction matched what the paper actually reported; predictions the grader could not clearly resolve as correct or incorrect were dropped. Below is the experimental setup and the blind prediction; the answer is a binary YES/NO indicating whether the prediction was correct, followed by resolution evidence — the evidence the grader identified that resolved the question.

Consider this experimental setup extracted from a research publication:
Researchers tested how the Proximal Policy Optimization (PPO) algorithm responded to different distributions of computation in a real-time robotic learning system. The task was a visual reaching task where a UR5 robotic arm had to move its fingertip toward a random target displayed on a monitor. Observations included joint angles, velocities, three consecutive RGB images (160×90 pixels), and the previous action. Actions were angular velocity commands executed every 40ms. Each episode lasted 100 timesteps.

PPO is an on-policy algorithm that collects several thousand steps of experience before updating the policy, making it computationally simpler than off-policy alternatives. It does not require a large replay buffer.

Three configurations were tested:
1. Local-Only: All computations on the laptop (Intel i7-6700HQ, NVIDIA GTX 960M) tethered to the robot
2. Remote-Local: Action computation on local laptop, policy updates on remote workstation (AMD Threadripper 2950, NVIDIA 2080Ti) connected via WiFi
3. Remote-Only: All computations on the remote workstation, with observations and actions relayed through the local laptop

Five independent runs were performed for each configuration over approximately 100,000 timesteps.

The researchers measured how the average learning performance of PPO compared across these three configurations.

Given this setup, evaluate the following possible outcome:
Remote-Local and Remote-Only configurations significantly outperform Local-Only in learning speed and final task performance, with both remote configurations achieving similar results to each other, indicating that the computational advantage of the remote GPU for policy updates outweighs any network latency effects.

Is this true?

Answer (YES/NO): NO